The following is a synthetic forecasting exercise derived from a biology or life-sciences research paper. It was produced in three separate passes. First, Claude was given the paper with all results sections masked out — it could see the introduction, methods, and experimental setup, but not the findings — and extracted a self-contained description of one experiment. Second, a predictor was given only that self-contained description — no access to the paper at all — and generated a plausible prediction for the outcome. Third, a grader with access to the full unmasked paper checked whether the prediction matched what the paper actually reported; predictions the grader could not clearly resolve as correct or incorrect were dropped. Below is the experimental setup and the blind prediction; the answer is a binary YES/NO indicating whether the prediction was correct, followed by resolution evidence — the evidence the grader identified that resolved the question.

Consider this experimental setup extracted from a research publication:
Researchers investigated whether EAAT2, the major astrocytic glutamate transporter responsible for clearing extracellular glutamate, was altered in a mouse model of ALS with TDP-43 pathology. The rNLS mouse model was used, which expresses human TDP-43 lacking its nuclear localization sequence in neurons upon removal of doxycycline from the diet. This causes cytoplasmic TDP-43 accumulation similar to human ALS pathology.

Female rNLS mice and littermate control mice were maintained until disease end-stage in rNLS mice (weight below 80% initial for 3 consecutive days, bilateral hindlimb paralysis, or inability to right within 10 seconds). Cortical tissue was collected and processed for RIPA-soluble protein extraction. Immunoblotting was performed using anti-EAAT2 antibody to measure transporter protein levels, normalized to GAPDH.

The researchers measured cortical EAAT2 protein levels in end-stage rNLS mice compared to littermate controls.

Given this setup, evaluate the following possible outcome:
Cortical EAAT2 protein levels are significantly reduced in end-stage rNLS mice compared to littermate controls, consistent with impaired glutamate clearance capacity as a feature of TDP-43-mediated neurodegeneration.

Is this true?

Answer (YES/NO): NO